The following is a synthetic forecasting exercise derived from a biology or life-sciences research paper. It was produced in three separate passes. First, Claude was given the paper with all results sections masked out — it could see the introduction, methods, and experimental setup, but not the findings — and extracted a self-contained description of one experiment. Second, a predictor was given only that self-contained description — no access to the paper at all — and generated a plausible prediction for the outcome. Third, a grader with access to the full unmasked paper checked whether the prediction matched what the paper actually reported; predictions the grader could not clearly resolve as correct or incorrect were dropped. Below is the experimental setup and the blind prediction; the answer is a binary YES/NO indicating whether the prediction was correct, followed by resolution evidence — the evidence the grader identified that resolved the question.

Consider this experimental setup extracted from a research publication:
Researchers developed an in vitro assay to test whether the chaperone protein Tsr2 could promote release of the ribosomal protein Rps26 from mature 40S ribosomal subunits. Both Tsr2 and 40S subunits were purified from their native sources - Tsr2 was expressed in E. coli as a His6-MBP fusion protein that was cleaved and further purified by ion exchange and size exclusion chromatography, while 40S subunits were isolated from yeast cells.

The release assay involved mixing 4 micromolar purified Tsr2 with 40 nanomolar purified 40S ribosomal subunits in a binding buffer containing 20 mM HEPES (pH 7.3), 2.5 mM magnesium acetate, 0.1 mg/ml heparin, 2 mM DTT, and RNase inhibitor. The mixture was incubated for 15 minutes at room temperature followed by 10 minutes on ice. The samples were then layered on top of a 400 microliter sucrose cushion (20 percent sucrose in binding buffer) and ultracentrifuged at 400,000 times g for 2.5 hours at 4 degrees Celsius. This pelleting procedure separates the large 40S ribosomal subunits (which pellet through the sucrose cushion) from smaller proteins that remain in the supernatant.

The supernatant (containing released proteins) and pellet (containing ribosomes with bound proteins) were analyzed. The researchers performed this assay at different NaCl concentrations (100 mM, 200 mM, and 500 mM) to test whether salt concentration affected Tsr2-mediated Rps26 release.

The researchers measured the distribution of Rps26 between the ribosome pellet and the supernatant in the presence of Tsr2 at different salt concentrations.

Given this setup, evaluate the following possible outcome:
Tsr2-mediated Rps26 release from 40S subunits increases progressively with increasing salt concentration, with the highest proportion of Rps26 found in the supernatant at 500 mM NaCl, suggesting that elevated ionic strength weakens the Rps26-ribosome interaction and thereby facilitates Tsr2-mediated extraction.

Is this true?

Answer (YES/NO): YES